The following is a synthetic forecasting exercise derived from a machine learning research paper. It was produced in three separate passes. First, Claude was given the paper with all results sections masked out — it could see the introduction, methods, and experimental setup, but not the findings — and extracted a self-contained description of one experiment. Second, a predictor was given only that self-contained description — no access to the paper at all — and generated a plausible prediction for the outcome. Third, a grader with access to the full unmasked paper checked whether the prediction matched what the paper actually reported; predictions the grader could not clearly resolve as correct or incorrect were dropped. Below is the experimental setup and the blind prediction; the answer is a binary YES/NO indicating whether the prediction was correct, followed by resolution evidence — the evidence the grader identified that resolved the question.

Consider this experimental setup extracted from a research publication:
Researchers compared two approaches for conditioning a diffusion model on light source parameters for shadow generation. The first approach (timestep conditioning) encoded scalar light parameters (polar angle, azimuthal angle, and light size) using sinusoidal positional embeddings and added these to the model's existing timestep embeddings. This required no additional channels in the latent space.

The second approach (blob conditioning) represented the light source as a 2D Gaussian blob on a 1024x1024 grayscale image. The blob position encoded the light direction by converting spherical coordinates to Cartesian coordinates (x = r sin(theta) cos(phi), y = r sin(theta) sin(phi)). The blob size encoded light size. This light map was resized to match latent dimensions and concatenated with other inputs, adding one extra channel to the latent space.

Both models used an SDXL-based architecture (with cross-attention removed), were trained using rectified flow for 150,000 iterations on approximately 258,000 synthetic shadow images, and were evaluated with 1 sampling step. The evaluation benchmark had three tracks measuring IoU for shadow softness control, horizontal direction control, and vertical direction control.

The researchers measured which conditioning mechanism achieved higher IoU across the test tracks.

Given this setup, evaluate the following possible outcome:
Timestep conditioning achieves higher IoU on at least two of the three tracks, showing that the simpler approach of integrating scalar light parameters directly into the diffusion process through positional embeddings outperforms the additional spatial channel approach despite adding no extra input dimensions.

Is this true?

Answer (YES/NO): NO